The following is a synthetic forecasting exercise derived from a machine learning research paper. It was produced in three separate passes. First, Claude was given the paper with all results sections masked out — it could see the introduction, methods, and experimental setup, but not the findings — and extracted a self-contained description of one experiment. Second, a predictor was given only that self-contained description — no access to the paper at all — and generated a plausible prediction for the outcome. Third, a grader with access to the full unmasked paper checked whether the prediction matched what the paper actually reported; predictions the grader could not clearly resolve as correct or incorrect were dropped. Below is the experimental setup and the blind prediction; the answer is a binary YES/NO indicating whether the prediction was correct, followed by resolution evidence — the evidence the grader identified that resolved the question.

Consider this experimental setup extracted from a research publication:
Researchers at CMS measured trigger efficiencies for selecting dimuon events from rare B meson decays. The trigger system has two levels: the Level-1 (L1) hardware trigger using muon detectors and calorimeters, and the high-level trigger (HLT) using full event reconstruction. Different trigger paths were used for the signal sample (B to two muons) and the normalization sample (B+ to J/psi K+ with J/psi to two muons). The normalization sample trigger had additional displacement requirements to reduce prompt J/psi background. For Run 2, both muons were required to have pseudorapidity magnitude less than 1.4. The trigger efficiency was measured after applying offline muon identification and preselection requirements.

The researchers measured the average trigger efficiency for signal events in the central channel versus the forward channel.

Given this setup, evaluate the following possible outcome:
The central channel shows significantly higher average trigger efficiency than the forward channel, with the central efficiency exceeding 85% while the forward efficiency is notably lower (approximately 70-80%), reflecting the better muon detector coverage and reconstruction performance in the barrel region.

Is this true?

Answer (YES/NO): NO